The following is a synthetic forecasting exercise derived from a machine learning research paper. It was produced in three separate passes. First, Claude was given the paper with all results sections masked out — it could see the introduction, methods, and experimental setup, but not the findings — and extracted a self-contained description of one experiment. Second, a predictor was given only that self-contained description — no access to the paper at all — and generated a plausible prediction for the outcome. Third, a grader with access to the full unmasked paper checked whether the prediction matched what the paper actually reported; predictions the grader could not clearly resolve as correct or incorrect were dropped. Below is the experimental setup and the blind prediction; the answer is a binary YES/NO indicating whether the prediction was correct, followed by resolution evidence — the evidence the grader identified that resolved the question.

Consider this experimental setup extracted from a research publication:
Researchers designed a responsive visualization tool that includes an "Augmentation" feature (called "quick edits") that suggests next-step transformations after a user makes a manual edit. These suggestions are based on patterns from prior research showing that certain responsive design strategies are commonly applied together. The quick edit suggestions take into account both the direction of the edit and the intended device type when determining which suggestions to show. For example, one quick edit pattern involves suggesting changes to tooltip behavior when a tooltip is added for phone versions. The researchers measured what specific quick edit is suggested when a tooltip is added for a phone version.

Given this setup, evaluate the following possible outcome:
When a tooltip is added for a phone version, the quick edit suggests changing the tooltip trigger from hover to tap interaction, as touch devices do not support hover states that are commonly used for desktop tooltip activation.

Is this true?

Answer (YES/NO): NO